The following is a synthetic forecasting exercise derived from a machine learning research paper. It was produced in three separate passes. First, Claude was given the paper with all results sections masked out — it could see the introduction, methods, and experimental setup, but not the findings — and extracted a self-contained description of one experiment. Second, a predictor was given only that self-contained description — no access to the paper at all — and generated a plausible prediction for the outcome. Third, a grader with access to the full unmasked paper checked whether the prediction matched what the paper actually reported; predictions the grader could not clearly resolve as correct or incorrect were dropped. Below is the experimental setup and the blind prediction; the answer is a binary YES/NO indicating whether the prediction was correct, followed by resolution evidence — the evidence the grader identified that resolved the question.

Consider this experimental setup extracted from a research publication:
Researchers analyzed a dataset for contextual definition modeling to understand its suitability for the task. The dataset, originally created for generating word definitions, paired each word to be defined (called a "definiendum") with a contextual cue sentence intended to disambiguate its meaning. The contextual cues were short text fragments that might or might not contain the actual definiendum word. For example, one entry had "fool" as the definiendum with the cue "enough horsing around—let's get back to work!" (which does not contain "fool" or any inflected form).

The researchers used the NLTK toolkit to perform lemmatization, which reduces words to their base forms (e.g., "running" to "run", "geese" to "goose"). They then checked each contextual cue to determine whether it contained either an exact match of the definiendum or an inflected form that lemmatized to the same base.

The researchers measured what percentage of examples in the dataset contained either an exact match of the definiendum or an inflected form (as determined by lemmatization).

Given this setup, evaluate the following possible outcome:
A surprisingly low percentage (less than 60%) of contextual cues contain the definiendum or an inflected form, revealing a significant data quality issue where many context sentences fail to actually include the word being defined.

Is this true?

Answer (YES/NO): NO